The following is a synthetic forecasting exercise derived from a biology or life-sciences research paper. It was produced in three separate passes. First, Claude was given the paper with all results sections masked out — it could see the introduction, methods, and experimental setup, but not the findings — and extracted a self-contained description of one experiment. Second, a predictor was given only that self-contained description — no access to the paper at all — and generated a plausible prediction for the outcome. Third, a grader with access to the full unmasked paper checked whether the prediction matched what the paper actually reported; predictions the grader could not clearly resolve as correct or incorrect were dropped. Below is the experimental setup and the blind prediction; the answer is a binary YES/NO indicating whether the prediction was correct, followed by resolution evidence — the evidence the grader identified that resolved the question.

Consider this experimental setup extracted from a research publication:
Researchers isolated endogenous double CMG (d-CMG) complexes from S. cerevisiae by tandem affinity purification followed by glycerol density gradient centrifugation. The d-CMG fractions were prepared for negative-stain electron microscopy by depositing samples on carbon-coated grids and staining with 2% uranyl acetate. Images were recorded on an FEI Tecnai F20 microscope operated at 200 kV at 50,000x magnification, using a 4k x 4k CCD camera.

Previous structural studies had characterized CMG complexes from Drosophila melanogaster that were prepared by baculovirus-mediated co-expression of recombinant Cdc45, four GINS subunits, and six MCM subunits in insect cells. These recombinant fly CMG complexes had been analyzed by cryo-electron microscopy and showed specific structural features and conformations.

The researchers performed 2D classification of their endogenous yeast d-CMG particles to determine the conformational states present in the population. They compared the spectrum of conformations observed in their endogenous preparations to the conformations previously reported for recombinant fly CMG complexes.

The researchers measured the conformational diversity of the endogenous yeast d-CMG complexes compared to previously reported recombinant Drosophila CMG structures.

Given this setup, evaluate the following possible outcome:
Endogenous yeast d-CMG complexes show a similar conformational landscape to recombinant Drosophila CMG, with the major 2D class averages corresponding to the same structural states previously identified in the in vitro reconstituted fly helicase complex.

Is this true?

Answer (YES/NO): NO